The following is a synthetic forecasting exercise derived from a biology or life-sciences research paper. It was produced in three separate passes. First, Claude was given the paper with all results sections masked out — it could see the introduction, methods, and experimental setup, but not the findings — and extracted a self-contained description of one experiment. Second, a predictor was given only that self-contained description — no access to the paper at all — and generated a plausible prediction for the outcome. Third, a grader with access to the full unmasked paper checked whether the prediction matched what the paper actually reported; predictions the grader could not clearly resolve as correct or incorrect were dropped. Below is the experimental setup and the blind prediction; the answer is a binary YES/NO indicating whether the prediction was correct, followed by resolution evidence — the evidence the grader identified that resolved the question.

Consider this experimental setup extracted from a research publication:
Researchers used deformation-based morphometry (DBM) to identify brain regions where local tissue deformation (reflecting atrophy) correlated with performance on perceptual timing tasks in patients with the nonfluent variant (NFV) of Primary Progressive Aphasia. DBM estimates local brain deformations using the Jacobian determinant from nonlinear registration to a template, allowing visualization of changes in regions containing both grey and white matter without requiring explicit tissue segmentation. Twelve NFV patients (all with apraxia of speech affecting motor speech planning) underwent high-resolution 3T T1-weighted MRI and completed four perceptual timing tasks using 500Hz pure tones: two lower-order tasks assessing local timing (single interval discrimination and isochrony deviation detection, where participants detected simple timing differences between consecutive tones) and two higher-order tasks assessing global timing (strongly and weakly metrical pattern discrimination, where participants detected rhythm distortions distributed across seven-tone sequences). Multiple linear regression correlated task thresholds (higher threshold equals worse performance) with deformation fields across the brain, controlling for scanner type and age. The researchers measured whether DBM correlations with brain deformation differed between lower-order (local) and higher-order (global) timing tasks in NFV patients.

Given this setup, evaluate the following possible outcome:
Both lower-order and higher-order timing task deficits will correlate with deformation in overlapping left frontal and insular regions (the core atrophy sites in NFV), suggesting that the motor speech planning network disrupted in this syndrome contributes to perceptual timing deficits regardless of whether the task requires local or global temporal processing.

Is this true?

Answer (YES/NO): NO